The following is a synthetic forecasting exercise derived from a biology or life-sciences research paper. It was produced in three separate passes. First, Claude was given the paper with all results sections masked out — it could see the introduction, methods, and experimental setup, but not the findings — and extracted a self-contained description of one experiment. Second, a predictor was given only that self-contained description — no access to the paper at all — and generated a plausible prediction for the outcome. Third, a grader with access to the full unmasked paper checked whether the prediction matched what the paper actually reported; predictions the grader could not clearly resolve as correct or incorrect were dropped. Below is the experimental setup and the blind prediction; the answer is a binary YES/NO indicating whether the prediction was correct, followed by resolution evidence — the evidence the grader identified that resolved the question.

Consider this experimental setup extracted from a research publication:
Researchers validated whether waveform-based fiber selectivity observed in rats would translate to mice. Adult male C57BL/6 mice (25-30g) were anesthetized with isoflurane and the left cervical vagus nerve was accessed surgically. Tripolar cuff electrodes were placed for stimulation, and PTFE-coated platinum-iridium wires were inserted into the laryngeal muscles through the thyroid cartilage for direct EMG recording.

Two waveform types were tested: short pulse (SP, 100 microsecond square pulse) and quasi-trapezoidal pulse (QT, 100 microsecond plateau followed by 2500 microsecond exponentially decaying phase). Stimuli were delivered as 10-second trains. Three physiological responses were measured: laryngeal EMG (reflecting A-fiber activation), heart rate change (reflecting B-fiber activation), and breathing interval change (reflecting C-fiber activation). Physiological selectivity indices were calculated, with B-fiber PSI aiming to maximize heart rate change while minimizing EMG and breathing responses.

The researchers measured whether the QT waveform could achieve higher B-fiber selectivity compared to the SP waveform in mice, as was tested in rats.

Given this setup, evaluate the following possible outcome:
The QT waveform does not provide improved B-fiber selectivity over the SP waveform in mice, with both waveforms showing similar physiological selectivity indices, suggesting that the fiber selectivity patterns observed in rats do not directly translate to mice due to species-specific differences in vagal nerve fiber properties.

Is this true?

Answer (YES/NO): NO